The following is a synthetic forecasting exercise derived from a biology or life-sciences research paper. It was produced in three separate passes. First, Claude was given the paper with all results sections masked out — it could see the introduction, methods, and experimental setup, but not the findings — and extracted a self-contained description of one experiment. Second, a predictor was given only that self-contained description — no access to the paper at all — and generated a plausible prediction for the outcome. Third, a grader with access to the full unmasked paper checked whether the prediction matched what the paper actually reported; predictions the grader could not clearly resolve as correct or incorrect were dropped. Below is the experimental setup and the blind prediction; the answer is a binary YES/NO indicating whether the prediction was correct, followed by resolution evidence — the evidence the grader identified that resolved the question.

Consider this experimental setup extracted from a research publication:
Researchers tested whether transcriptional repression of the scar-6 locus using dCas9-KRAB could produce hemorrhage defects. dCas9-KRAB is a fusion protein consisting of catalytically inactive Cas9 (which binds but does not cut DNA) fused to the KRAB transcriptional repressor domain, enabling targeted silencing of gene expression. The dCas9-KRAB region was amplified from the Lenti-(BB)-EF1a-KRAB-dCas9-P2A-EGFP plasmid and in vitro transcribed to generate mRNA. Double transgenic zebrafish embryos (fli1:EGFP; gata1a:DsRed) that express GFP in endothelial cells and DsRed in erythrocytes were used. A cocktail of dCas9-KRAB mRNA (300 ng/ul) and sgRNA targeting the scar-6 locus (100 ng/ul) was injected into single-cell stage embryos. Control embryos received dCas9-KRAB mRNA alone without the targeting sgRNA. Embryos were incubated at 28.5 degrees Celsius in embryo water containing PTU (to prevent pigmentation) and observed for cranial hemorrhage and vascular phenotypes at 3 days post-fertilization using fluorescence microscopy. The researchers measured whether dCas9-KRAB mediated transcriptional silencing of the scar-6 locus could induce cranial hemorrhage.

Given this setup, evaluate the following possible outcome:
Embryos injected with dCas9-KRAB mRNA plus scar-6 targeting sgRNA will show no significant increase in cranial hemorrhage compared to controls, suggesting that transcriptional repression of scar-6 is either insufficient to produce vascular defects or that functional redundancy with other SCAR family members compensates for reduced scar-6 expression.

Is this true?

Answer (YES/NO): NO